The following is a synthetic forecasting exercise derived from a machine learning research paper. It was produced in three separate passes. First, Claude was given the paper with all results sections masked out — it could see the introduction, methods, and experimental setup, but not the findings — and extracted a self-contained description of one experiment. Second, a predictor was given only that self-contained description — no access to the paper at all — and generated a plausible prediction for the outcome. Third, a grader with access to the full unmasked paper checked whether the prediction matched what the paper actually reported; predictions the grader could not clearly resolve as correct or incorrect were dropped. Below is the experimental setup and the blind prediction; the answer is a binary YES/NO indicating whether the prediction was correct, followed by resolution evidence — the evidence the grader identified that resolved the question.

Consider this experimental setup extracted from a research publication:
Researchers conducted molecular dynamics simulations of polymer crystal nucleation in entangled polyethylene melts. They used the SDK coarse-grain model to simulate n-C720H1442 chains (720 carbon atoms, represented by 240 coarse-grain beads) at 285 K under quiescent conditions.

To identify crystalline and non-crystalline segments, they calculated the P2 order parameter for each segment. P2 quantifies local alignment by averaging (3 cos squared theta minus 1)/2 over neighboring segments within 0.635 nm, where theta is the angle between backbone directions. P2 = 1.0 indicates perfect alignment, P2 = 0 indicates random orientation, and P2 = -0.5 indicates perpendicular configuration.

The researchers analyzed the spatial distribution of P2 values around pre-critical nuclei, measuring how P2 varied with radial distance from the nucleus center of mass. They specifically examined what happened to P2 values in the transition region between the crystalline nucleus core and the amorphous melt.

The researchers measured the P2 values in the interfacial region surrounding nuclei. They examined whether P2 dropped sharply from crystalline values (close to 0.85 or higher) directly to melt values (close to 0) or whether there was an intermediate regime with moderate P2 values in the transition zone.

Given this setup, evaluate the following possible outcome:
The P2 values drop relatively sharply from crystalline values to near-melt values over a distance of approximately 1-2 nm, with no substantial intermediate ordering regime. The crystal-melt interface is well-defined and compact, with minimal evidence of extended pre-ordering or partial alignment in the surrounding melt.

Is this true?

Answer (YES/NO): NO